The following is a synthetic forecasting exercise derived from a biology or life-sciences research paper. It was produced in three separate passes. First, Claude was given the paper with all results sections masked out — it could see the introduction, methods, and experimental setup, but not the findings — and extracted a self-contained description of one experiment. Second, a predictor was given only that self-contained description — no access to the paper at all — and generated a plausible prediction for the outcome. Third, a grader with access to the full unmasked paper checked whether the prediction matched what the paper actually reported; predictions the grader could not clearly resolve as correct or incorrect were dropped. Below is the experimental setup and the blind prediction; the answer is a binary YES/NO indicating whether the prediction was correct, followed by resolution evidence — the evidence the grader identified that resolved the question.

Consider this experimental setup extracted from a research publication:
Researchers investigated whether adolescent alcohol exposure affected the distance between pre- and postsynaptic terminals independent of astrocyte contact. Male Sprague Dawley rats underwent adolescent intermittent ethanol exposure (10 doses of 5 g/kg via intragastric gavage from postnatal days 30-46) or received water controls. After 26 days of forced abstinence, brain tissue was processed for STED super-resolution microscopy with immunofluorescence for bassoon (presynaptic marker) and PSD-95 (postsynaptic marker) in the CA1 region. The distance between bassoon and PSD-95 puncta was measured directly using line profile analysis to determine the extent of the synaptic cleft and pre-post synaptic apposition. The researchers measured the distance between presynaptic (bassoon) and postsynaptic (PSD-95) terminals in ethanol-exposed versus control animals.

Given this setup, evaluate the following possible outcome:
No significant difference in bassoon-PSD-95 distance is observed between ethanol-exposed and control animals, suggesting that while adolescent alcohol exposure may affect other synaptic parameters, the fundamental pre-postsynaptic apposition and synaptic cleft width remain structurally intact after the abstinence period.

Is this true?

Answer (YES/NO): YES